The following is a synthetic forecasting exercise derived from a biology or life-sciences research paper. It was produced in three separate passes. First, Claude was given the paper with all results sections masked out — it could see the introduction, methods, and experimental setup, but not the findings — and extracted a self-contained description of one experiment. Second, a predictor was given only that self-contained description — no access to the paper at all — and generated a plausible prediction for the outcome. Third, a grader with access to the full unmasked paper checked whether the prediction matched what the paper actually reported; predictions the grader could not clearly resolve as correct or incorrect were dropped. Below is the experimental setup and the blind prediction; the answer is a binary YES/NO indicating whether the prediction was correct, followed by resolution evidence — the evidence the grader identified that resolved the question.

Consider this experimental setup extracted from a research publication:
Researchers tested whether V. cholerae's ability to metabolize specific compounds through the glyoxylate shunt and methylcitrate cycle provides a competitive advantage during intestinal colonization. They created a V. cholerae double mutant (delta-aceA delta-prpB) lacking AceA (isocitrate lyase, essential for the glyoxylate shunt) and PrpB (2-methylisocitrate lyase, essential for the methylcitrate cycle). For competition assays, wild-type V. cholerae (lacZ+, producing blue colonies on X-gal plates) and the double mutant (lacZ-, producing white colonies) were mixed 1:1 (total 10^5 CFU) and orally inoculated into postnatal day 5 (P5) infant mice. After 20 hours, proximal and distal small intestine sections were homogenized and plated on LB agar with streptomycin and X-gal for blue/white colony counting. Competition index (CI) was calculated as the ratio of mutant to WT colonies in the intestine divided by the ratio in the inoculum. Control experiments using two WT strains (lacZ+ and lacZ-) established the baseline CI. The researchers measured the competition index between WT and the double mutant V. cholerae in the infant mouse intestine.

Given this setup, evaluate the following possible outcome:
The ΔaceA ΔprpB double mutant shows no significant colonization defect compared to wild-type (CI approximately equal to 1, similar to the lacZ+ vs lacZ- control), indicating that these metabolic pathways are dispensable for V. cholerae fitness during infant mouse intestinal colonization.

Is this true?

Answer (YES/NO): NO